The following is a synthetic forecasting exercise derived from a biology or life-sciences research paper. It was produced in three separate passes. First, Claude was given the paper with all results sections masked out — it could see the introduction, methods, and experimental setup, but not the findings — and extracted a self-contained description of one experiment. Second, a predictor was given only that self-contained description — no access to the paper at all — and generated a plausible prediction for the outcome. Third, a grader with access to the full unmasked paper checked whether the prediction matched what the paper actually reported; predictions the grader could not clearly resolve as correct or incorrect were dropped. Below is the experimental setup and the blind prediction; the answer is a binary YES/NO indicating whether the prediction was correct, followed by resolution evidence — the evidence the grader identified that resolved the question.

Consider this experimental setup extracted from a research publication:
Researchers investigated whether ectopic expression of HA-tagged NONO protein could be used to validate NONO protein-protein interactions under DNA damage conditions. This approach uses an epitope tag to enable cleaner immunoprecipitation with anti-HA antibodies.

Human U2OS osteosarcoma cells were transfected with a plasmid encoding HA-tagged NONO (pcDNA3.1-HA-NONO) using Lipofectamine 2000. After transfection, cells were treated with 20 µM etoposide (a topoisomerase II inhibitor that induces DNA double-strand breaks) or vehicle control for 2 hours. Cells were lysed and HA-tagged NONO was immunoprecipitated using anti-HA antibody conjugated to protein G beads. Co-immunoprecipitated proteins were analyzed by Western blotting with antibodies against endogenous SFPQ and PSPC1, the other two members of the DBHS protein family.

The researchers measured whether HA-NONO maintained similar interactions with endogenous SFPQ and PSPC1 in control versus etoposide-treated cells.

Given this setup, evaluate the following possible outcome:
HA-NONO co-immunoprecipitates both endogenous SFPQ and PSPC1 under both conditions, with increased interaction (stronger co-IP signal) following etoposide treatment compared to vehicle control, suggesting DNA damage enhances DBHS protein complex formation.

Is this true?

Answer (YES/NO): NO